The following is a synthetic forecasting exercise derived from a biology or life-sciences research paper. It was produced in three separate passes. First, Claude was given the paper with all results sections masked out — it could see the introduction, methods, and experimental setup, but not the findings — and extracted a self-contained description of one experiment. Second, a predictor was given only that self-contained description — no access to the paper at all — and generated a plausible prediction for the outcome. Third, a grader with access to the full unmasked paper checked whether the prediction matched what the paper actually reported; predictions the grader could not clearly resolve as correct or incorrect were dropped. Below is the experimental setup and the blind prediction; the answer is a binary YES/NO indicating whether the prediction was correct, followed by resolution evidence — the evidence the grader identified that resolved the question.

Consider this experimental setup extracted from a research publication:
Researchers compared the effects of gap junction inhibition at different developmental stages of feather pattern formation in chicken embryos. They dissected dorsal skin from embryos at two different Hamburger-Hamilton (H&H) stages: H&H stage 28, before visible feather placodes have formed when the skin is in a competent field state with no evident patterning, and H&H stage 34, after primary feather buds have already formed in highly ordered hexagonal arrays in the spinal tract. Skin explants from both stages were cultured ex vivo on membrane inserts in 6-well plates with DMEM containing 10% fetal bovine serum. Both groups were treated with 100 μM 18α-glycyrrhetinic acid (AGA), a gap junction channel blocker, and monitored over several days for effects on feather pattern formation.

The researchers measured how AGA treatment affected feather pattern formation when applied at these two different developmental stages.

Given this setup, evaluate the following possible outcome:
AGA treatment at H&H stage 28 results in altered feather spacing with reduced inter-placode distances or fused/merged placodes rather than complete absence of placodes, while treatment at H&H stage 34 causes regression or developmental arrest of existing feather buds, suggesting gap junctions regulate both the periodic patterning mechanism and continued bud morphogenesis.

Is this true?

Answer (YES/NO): NO